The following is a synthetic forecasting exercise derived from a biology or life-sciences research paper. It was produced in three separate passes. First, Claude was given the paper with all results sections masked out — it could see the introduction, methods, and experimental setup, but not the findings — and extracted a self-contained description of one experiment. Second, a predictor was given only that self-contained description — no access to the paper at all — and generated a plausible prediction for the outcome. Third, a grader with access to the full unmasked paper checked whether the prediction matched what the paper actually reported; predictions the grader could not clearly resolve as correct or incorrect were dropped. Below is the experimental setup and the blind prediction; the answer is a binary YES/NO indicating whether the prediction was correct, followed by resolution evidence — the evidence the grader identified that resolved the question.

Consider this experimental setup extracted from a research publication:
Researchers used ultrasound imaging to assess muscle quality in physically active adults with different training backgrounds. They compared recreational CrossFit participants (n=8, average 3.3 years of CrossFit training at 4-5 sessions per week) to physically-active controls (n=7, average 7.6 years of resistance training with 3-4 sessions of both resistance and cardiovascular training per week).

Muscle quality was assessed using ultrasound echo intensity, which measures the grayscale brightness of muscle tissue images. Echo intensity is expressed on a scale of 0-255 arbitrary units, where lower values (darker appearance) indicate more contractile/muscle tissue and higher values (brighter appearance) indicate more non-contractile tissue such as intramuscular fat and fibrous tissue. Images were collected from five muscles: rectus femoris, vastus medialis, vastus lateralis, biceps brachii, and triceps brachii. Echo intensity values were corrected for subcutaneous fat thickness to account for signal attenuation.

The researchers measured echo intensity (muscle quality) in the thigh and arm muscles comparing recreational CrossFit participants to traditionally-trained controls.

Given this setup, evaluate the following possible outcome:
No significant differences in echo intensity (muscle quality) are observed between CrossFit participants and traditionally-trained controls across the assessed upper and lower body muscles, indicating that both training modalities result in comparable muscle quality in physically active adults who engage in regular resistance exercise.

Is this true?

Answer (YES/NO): YES